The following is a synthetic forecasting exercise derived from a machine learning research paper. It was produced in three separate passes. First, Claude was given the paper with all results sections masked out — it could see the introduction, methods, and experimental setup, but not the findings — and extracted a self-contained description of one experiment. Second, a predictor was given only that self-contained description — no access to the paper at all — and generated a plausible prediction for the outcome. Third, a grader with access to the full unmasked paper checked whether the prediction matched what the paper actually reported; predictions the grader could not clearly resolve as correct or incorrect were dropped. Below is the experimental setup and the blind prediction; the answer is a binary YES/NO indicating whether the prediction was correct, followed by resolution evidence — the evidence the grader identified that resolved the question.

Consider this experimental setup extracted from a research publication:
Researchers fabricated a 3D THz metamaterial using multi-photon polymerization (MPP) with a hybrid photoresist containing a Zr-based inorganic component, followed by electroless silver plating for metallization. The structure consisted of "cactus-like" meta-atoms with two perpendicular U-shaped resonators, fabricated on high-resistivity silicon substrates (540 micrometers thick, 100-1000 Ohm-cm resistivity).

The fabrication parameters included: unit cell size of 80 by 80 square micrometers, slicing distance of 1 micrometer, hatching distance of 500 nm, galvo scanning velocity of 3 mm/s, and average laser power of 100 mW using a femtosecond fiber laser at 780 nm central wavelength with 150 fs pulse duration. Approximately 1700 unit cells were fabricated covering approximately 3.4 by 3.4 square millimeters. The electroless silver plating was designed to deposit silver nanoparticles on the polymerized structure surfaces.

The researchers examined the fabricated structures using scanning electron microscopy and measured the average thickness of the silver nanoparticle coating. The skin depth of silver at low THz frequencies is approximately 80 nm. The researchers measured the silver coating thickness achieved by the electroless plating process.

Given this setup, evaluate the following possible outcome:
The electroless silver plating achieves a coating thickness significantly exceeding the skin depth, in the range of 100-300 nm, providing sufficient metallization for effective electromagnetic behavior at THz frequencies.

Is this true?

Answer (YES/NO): YES